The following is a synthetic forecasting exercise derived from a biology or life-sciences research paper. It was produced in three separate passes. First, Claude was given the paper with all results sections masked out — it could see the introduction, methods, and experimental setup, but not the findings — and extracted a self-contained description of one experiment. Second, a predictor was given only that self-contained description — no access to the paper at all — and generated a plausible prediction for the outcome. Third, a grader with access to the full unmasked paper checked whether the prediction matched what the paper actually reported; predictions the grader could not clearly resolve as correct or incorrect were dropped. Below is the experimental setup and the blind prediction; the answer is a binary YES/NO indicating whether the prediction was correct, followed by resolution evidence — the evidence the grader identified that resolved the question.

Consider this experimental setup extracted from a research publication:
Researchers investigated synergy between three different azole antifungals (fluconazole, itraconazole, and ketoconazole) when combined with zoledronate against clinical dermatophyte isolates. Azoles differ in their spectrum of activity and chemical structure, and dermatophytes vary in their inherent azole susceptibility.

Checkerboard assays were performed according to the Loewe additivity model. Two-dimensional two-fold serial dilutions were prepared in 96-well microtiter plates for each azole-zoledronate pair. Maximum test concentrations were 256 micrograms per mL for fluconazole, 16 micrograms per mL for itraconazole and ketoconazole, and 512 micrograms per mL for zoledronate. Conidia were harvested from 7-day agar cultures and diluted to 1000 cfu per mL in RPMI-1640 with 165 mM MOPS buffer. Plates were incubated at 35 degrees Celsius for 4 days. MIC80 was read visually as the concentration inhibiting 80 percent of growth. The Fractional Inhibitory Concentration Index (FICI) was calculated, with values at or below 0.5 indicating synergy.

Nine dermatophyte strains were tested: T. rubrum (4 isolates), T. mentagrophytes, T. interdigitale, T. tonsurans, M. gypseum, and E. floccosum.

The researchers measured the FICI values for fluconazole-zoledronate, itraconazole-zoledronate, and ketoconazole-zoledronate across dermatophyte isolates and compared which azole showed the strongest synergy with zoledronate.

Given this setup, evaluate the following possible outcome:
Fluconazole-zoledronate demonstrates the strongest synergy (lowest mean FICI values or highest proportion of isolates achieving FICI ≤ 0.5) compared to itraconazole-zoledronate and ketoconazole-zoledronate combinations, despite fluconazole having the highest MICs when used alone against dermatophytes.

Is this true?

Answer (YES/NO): NO